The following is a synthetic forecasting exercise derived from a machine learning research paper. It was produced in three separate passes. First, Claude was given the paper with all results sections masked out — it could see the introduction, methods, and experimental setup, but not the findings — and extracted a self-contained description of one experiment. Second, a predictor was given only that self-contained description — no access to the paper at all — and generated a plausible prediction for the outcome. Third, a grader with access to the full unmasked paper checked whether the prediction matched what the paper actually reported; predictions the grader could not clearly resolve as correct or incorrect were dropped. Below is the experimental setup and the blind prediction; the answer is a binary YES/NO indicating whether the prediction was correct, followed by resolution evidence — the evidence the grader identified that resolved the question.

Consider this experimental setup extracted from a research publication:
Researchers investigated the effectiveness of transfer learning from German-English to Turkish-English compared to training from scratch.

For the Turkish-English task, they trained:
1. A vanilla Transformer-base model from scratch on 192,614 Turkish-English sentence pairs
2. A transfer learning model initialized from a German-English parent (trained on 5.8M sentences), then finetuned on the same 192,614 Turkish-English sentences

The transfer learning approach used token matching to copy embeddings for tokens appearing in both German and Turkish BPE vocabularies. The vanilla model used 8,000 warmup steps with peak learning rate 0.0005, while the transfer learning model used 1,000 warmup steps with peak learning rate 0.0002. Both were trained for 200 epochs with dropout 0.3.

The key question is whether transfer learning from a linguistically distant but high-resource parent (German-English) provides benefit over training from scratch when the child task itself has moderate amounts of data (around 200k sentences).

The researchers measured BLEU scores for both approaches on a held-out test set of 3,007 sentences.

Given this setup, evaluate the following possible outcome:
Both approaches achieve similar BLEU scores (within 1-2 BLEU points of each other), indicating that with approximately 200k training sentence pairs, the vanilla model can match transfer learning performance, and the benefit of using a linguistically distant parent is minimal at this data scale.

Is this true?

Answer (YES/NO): YES